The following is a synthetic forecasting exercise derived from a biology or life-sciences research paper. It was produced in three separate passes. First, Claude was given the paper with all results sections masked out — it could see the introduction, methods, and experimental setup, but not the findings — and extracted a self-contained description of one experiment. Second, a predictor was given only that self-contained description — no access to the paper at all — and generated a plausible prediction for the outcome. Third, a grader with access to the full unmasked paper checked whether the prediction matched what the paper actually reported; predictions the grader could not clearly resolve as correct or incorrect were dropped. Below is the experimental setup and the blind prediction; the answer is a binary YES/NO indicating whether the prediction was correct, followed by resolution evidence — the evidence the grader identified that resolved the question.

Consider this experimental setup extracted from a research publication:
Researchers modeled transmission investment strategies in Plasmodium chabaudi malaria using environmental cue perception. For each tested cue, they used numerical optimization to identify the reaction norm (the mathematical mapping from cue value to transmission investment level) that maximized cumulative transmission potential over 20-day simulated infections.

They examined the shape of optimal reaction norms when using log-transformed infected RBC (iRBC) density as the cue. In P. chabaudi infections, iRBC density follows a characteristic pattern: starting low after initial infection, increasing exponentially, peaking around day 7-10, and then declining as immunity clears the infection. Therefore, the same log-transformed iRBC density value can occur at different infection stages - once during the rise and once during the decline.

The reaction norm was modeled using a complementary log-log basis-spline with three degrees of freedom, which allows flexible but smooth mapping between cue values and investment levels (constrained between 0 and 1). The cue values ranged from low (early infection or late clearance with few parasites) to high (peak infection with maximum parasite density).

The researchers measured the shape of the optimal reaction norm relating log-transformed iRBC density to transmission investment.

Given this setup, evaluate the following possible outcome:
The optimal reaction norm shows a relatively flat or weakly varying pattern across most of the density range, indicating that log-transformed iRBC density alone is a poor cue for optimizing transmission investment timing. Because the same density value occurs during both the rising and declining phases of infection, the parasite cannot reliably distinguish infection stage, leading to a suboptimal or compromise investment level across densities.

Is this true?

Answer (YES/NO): NO